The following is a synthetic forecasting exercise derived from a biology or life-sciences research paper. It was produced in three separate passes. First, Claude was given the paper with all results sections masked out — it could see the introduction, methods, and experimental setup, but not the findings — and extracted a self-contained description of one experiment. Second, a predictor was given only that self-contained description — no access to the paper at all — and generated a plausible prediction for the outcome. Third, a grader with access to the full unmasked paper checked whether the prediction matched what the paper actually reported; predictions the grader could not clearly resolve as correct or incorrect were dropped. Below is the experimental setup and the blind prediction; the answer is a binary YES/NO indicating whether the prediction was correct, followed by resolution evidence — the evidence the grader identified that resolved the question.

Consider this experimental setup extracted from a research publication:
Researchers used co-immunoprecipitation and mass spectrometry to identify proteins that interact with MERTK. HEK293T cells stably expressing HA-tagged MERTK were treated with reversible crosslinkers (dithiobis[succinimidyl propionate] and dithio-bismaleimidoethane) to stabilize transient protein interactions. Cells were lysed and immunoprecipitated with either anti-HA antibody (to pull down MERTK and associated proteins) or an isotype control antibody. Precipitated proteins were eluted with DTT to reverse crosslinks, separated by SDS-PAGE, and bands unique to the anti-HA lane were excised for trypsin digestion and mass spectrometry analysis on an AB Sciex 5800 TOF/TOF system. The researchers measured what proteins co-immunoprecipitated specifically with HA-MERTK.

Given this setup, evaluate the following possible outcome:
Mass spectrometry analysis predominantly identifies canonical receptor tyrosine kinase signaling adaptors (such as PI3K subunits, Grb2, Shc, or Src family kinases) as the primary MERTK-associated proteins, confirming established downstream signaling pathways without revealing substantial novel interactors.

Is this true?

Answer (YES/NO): NO